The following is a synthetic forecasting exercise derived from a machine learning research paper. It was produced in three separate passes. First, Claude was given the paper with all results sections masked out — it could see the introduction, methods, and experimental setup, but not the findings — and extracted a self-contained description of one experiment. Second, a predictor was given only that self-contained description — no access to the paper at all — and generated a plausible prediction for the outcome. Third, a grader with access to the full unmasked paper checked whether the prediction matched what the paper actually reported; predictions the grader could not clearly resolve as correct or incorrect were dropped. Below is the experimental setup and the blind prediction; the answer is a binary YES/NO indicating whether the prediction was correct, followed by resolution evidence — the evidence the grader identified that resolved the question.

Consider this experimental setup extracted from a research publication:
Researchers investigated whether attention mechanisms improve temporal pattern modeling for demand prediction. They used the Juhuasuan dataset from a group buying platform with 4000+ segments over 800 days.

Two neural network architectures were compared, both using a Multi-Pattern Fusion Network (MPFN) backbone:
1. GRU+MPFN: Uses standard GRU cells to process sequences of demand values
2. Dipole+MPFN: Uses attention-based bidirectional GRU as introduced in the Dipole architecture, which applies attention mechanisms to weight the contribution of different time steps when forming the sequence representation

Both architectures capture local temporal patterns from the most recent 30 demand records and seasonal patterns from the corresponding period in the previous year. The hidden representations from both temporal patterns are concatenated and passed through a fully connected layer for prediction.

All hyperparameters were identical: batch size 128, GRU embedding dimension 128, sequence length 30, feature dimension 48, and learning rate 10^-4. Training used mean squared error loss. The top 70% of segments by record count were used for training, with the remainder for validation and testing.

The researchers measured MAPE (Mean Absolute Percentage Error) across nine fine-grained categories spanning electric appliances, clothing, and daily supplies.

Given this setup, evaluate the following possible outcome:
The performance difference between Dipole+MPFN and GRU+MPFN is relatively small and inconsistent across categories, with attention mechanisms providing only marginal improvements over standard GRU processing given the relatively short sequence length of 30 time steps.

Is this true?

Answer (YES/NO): NO